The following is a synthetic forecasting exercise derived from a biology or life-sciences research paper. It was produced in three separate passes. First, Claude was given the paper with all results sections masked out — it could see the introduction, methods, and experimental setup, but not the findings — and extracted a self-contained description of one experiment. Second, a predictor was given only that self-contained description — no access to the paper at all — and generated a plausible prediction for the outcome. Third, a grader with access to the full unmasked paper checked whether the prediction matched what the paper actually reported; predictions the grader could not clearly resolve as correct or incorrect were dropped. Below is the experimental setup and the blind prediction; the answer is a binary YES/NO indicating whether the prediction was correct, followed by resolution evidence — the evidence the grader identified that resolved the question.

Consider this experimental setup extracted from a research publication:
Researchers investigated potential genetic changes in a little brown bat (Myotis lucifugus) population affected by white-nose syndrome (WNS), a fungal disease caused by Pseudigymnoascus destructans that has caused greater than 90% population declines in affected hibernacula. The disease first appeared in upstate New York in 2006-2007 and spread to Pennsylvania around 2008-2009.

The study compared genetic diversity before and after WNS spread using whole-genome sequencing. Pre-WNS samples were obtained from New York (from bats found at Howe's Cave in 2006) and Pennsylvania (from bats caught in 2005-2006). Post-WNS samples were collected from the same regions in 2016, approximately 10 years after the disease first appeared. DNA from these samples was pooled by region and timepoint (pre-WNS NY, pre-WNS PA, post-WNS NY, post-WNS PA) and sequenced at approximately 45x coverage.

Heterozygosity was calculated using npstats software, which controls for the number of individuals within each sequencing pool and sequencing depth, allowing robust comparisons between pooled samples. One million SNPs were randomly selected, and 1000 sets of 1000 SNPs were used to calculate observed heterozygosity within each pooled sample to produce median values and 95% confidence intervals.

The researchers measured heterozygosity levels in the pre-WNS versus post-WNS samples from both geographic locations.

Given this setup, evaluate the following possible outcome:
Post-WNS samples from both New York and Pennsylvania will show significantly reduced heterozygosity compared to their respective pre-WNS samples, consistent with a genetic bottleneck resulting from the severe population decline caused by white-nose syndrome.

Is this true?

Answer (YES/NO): NO